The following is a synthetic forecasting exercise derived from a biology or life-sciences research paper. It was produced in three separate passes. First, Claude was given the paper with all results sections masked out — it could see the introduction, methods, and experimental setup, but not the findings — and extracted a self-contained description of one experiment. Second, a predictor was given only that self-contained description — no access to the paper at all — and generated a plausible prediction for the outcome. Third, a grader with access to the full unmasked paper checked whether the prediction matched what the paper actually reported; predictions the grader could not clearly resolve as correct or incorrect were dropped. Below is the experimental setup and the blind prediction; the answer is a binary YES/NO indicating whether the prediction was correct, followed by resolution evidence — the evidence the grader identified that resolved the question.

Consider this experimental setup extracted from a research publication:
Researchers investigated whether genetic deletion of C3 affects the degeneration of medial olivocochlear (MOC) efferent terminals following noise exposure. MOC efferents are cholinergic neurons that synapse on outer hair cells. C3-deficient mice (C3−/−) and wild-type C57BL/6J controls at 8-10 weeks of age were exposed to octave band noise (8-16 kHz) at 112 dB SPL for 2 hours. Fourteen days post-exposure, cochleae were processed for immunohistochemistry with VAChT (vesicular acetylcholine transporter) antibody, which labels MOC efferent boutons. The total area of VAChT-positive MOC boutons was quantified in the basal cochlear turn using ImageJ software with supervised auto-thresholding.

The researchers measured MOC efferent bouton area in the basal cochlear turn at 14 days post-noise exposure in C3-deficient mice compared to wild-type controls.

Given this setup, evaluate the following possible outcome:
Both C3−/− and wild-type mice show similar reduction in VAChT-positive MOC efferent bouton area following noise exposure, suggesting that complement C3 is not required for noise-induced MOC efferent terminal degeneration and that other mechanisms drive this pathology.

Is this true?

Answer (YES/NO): NO